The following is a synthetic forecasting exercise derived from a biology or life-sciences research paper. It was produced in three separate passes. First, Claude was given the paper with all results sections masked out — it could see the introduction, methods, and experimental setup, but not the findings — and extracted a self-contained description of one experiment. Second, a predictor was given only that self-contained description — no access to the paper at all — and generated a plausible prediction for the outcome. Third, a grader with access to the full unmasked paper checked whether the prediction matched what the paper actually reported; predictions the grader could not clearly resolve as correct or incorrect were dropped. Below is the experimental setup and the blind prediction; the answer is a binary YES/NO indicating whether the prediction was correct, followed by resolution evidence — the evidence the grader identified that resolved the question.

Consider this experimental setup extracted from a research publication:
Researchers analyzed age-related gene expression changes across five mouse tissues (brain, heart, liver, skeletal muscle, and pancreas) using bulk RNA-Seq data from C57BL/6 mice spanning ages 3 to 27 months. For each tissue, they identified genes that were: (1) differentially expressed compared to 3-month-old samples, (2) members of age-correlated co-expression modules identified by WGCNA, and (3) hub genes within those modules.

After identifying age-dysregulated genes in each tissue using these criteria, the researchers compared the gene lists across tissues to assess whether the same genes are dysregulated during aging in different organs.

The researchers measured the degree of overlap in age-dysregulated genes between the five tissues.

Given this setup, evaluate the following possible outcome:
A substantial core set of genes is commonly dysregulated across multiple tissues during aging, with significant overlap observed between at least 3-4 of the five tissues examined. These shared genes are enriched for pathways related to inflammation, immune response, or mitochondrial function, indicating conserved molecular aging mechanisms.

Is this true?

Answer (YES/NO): NO